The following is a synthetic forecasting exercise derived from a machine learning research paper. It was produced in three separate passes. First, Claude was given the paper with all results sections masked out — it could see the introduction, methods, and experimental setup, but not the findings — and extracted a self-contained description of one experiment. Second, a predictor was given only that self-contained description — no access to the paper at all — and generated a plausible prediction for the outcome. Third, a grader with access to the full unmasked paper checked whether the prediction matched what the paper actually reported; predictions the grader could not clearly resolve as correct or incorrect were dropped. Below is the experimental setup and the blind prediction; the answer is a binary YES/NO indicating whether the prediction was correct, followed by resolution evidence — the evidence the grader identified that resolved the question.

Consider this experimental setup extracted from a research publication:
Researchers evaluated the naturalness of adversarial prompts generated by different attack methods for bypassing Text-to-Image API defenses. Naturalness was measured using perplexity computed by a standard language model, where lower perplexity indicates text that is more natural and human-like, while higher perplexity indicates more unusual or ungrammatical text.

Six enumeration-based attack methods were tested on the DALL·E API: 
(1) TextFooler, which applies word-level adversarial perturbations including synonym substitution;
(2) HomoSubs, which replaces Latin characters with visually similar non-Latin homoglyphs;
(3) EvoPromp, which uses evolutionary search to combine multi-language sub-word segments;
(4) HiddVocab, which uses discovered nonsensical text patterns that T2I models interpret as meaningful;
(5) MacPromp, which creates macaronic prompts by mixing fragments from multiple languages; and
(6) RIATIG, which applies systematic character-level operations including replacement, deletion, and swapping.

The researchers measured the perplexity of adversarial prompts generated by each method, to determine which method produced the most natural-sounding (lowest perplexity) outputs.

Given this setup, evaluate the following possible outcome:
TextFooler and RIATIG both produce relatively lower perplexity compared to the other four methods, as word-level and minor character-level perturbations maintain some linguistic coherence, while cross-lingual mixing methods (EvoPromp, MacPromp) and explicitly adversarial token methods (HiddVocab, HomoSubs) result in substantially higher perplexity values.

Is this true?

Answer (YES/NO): NO